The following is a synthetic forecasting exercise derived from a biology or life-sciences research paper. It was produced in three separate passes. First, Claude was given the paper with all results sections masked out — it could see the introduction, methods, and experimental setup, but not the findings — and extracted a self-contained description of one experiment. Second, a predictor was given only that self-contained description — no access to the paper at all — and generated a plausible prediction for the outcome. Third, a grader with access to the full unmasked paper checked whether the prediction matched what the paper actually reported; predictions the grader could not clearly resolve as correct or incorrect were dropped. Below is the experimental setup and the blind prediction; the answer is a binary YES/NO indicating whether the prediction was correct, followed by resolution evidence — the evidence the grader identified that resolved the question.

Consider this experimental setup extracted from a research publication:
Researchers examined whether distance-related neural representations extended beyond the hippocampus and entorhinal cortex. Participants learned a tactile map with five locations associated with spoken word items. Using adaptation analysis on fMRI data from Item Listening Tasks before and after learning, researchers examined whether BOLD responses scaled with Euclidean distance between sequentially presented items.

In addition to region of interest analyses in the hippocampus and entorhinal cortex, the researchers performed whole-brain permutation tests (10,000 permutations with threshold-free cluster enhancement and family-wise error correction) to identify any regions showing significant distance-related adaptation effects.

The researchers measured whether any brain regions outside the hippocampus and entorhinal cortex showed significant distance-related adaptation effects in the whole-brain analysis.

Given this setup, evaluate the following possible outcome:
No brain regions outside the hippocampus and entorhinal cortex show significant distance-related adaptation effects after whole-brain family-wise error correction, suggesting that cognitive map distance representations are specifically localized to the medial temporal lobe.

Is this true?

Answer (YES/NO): YES